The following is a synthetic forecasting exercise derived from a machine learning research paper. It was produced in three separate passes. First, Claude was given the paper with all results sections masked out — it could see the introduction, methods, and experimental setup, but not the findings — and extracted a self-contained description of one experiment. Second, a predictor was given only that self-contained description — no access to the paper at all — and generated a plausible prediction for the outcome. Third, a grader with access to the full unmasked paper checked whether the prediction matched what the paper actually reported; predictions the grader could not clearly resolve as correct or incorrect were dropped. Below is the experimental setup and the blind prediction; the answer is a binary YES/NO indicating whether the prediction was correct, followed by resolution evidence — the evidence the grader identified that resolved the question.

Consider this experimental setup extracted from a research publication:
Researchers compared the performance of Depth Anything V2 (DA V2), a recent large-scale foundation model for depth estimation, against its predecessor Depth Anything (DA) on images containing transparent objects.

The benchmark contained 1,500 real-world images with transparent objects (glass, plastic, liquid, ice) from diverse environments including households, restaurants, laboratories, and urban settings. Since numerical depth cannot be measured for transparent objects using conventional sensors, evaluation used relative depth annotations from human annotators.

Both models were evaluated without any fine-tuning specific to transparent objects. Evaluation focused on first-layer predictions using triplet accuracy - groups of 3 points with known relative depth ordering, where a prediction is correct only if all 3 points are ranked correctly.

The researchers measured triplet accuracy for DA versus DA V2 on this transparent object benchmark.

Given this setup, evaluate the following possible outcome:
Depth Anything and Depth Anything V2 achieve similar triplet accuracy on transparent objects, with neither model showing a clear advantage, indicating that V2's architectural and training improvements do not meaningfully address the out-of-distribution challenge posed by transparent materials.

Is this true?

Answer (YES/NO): NO